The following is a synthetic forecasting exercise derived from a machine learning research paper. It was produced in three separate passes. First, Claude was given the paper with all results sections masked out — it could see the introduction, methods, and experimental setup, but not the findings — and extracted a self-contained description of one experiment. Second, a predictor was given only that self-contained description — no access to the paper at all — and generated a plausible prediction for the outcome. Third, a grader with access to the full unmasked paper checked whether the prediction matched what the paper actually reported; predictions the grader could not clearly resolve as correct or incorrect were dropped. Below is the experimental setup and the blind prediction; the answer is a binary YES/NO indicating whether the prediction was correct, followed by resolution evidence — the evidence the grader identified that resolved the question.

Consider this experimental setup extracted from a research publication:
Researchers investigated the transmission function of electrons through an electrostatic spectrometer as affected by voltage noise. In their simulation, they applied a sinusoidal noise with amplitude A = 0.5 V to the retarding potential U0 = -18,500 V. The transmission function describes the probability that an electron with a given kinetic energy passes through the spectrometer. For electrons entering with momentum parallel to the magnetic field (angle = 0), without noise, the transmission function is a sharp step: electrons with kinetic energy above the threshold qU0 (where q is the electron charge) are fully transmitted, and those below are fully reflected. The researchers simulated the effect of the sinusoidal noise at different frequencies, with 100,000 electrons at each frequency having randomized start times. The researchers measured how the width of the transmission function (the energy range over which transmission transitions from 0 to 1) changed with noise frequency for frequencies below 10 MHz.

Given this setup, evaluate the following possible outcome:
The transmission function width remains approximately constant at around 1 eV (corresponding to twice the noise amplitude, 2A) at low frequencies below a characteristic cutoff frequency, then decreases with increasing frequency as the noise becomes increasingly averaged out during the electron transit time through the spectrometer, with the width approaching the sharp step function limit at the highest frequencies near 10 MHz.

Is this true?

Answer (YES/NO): NO